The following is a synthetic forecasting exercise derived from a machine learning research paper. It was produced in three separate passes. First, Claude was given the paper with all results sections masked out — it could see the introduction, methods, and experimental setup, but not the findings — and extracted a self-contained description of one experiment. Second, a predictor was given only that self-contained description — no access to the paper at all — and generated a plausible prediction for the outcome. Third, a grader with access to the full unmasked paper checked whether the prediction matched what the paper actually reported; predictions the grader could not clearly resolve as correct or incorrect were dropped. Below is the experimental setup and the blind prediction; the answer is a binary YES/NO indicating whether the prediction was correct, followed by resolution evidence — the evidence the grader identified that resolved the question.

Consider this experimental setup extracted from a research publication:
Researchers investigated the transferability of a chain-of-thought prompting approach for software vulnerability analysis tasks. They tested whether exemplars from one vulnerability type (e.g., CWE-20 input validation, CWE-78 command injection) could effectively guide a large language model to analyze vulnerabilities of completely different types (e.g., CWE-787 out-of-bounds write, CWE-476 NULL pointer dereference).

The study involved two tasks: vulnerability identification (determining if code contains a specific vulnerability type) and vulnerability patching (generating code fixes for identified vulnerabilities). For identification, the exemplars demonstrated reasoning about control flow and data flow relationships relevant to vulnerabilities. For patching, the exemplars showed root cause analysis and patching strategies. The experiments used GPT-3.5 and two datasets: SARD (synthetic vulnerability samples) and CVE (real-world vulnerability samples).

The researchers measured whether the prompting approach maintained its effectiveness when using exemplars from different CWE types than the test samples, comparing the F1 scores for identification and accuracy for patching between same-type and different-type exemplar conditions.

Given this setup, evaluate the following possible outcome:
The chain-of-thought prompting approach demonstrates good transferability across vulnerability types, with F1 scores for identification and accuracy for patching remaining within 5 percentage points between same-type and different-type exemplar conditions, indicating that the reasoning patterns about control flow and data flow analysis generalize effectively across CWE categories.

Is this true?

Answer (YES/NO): NO